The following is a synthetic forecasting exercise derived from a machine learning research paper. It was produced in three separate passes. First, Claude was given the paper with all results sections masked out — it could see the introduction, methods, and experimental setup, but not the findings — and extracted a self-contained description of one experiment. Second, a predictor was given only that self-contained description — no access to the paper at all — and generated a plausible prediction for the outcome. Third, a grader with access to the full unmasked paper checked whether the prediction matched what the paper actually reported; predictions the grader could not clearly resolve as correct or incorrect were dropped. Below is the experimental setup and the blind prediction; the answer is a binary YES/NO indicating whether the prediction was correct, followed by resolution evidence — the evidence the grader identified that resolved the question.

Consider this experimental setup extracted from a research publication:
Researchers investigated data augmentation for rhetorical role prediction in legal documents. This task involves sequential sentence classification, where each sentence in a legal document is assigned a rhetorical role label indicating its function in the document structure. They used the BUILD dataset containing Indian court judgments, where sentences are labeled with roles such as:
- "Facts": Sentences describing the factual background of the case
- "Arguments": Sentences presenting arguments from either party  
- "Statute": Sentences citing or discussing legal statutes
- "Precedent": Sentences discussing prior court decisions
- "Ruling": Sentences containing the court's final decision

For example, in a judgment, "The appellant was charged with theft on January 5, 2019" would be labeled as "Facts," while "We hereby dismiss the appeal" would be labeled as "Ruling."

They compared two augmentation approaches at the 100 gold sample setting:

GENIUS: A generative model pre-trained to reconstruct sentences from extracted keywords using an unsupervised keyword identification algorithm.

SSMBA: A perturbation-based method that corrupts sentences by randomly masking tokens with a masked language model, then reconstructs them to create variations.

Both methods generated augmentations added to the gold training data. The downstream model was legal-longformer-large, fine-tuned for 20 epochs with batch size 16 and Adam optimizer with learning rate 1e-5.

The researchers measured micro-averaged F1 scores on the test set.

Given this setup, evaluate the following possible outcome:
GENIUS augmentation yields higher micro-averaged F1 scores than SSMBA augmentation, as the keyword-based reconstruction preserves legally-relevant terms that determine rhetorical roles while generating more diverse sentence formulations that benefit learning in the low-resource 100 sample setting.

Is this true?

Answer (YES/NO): YES